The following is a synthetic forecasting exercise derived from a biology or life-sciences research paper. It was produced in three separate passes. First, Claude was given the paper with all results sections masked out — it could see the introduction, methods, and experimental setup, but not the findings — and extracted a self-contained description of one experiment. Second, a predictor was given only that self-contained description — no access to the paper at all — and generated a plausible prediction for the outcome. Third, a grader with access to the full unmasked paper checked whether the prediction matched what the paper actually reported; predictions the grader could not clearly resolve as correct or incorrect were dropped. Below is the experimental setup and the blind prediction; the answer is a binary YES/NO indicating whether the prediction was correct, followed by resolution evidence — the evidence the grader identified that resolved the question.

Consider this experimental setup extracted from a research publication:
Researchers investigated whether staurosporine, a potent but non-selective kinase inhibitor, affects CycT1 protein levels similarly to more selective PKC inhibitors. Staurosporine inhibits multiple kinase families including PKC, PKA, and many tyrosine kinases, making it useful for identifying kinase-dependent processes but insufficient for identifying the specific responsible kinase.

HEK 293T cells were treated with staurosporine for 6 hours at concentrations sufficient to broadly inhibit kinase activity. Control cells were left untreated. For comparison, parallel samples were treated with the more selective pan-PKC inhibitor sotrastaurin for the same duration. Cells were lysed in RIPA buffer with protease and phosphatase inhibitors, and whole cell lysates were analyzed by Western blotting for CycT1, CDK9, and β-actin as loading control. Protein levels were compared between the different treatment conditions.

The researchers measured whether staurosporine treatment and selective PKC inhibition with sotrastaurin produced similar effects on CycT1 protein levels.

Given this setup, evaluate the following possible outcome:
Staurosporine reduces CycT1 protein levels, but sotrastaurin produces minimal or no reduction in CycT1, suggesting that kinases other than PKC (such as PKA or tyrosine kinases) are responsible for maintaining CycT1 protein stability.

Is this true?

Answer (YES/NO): NO